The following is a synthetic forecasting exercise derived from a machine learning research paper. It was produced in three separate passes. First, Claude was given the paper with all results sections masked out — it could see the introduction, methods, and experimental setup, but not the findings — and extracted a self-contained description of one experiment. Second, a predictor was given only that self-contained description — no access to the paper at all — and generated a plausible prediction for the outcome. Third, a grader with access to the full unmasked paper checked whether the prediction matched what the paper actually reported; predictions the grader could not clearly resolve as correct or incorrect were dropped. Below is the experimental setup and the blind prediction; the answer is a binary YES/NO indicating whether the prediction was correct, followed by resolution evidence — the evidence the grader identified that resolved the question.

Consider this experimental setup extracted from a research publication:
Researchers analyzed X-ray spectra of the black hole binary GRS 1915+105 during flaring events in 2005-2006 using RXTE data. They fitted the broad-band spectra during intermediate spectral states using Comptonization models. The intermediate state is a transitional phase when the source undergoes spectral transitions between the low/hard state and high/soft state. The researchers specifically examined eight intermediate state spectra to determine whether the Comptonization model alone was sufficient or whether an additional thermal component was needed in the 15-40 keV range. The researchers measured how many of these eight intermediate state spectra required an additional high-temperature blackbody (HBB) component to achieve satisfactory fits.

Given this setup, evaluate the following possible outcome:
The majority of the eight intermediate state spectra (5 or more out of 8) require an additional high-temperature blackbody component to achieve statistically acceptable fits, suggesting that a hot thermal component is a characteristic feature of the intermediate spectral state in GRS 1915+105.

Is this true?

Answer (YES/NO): YES